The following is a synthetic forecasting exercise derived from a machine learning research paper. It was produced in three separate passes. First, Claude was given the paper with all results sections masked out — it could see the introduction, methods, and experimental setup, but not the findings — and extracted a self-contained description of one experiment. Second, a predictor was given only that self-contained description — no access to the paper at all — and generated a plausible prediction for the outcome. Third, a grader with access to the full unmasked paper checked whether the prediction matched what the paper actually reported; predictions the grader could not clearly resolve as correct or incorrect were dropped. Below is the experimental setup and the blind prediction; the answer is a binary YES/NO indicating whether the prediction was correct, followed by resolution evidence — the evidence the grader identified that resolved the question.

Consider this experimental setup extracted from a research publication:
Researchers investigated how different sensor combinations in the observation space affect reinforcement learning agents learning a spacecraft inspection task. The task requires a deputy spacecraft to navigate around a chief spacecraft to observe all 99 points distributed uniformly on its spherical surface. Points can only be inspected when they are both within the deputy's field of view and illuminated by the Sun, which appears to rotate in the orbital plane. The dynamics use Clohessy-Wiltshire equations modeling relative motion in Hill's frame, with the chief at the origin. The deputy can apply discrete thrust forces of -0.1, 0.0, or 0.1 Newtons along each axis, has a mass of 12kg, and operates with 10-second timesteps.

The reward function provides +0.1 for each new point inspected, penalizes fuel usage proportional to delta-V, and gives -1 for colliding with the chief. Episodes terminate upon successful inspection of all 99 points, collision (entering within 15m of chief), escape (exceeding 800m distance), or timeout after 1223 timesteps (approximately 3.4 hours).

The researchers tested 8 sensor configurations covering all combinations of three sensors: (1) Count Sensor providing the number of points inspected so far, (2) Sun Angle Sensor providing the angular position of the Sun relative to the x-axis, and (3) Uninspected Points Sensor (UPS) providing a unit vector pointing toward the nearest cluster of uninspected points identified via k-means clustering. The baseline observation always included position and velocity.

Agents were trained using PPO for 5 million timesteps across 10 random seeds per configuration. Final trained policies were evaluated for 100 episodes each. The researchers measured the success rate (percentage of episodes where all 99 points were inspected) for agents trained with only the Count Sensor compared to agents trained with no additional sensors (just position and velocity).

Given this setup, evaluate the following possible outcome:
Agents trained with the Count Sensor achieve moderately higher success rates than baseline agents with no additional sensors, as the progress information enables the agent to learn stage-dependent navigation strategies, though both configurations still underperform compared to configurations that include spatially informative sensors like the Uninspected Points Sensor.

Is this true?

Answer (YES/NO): NO